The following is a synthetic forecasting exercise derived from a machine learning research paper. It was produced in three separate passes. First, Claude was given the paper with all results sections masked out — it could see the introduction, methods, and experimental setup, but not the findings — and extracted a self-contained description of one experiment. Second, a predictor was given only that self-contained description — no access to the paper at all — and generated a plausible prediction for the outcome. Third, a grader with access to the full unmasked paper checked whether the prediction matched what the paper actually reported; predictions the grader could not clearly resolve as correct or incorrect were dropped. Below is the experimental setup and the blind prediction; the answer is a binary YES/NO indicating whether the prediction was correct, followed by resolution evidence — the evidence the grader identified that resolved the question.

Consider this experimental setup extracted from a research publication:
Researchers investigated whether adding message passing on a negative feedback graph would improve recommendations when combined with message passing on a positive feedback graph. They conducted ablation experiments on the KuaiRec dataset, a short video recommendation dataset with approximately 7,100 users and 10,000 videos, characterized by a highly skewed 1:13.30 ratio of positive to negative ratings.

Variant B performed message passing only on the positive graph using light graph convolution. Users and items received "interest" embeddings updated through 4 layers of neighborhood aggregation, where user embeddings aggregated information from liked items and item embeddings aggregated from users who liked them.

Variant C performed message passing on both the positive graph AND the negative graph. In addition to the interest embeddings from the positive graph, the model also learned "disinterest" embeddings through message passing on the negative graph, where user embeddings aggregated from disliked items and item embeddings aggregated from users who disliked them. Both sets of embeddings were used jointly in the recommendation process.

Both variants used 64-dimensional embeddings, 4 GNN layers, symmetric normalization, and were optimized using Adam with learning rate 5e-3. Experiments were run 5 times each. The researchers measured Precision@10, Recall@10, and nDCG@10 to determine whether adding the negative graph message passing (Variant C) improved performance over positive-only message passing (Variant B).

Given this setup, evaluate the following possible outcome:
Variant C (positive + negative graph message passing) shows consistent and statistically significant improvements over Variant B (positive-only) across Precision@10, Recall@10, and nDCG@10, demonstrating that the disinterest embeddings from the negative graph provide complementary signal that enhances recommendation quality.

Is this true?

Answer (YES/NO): NO